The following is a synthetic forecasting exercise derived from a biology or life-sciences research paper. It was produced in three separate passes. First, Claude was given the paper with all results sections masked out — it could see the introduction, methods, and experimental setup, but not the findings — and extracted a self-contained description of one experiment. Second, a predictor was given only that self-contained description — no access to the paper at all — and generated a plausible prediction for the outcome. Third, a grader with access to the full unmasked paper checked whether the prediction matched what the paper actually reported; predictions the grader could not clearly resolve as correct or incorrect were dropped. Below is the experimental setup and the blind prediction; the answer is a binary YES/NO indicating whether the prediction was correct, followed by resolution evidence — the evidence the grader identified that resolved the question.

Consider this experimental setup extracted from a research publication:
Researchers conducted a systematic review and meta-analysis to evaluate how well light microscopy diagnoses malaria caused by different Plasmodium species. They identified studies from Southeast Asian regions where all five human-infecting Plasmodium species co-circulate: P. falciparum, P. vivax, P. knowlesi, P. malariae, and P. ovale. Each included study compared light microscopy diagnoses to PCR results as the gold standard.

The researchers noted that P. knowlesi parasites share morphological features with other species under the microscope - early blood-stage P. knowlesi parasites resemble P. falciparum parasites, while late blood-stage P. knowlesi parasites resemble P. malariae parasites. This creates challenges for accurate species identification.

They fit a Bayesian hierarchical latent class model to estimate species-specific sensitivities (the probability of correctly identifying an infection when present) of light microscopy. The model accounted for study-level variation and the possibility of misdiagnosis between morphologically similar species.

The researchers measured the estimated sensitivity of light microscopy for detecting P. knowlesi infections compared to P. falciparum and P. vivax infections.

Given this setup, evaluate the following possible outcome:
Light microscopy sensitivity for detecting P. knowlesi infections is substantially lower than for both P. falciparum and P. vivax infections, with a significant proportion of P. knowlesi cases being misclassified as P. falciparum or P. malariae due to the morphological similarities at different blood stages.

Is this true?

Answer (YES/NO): YES